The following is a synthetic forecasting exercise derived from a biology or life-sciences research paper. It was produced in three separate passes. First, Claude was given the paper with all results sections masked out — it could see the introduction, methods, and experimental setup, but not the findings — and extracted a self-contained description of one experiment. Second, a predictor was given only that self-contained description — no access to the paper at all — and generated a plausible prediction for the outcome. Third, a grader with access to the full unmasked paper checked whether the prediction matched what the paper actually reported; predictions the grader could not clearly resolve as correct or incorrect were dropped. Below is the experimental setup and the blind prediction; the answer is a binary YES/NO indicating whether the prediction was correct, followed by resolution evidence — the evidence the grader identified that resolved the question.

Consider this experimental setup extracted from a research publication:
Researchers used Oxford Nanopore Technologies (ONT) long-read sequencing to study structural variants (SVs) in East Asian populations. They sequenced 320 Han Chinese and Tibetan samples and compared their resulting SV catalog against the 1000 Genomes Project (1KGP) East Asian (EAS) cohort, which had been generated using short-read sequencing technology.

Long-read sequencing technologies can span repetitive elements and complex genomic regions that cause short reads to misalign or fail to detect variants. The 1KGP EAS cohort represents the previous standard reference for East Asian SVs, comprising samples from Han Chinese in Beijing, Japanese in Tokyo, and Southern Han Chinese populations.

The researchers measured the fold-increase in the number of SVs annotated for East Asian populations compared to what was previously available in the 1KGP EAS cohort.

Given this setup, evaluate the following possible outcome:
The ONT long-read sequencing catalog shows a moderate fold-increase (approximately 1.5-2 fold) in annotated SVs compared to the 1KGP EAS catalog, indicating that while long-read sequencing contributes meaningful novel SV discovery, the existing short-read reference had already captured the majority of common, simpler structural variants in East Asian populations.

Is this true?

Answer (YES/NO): NO